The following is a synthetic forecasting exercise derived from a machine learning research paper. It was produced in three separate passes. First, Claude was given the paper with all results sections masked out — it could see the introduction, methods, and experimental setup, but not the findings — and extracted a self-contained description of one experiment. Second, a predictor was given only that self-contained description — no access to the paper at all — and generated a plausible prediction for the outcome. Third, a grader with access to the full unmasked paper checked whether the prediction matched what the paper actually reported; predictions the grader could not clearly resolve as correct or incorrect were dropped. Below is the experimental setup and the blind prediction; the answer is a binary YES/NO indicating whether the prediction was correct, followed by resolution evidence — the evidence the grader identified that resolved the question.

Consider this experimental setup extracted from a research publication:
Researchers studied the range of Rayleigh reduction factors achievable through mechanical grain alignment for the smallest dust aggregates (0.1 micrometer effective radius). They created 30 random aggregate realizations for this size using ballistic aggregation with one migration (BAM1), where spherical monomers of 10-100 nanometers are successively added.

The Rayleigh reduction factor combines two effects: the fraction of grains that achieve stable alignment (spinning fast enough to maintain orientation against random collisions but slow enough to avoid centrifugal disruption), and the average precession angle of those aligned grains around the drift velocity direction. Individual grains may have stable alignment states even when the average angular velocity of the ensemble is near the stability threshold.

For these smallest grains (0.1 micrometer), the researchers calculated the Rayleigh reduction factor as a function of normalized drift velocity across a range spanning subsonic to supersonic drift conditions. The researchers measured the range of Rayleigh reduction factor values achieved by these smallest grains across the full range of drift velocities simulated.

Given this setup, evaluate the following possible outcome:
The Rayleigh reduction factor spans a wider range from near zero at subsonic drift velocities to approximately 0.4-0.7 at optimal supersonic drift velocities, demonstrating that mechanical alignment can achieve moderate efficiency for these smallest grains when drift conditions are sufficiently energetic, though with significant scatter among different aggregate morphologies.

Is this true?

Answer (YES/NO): NO